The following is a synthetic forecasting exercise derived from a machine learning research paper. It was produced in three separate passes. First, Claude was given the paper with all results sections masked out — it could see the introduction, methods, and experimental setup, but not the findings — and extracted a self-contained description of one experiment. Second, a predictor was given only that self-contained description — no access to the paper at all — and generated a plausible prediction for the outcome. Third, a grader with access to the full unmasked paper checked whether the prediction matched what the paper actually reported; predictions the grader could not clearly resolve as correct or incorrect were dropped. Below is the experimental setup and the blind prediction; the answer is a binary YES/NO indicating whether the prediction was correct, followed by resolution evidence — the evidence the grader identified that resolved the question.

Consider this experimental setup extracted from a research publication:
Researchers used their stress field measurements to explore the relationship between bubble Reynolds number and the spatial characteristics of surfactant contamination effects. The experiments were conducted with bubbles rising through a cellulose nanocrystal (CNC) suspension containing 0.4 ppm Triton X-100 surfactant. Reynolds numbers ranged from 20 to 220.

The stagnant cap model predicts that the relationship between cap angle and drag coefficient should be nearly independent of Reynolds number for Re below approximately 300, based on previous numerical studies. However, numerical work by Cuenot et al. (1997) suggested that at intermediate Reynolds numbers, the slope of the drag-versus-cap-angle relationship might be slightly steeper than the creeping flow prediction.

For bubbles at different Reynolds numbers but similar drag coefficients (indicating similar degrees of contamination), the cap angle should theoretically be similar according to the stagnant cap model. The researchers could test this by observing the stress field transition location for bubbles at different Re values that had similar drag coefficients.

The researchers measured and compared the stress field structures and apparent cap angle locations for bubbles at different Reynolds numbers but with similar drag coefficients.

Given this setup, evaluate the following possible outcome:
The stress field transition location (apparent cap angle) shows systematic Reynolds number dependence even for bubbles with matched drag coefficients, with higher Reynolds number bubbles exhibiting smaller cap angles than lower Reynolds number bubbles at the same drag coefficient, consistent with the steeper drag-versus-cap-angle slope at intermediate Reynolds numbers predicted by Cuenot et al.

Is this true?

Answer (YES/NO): NO